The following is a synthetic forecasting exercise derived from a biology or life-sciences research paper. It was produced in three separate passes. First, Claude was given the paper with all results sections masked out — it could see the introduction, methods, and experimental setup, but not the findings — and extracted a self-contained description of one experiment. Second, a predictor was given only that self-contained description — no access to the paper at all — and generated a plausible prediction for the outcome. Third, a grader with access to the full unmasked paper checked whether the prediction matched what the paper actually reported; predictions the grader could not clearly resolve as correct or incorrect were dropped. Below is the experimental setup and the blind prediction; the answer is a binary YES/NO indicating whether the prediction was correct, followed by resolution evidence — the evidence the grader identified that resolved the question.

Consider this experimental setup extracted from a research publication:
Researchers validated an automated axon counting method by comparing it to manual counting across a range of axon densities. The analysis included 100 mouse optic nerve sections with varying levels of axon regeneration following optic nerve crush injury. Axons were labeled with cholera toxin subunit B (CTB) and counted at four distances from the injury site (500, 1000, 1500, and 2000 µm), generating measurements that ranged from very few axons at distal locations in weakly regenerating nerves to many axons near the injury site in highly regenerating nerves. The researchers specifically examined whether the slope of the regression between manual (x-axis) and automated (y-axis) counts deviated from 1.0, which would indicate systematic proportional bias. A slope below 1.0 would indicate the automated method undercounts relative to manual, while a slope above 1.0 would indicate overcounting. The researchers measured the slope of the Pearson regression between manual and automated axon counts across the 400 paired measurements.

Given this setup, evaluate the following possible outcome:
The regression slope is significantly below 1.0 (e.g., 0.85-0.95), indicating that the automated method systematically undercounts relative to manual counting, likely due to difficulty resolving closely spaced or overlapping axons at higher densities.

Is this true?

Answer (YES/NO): NO